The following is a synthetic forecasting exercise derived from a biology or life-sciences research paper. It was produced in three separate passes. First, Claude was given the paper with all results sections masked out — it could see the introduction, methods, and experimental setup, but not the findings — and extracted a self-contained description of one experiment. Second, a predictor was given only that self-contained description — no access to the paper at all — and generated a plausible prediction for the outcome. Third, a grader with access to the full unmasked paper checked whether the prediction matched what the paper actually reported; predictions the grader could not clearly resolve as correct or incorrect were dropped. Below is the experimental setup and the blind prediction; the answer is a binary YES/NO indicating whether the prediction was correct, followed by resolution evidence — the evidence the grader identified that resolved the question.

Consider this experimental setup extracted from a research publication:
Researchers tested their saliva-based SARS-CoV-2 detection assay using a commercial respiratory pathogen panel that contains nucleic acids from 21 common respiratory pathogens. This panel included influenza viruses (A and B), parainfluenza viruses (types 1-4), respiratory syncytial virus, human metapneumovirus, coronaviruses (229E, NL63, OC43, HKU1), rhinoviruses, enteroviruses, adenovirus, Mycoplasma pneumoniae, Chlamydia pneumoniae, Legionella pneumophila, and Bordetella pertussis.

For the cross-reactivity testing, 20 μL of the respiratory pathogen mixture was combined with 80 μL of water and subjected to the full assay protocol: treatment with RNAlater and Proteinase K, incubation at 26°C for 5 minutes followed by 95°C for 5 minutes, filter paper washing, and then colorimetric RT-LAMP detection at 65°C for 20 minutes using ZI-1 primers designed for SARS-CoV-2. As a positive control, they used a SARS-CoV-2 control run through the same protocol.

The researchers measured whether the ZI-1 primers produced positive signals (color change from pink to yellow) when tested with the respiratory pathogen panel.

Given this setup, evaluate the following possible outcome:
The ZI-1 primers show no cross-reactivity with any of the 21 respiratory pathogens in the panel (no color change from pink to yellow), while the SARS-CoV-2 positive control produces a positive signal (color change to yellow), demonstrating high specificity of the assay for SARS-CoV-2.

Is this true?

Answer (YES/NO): YES